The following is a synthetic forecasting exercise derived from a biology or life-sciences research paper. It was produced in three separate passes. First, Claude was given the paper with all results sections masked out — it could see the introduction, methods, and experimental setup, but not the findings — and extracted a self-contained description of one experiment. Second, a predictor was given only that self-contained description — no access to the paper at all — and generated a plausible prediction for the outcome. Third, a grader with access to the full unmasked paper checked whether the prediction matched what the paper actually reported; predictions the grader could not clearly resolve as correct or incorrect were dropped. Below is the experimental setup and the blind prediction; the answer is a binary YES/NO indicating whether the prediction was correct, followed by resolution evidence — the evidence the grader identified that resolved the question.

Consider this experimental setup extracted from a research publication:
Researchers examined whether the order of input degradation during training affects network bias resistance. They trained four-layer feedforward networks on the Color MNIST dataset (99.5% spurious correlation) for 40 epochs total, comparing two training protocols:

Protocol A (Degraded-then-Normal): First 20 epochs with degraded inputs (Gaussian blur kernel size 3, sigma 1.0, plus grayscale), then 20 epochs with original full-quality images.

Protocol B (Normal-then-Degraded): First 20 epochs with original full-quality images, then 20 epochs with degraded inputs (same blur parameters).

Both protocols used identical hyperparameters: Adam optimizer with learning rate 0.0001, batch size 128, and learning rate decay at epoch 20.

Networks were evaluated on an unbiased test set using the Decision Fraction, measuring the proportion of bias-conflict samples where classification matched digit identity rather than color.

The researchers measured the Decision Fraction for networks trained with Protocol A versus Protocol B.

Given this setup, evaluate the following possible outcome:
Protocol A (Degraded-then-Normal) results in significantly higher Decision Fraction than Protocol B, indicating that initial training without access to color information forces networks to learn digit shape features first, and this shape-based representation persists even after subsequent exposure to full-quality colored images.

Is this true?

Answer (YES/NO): YES